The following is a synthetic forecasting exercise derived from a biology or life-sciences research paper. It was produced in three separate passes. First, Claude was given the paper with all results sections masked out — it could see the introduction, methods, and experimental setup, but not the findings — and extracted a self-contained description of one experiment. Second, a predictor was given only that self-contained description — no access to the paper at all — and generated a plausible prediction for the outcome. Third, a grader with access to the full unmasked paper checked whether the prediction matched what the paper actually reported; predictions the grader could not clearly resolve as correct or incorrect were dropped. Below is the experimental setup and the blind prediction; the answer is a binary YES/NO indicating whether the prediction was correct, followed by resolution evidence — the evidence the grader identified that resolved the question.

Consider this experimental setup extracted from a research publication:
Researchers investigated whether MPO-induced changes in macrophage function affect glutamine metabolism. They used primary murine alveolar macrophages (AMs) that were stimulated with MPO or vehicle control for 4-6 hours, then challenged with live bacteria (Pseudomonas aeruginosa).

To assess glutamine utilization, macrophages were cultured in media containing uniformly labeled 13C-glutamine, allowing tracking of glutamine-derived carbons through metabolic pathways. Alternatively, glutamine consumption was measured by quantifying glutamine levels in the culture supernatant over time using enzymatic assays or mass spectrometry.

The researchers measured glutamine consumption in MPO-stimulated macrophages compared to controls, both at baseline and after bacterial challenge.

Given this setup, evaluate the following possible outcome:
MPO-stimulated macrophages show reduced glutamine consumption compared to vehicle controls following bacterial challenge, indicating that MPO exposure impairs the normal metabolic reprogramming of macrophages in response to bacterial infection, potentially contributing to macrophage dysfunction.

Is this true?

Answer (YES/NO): NO